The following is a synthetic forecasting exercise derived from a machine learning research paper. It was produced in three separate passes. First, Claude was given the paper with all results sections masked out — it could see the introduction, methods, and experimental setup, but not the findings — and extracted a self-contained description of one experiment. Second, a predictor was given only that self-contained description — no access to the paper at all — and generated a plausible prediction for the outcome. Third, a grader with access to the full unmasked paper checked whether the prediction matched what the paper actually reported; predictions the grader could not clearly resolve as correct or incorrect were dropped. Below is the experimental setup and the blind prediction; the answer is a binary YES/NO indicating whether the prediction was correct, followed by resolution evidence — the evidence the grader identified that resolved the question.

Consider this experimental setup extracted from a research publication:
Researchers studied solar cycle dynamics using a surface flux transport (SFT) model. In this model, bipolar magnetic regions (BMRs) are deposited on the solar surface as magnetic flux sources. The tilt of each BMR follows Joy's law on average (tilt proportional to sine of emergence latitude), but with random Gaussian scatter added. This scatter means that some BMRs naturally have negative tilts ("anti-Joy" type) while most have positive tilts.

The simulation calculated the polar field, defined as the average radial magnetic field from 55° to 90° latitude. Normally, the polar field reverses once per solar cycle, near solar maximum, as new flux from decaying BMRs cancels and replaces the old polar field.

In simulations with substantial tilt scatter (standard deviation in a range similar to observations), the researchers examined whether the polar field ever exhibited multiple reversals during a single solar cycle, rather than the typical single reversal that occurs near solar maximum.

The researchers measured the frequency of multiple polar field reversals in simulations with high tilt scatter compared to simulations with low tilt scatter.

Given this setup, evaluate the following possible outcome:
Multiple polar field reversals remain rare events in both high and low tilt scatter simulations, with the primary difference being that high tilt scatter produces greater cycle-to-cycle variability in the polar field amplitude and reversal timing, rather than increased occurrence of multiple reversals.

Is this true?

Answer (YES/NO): NO